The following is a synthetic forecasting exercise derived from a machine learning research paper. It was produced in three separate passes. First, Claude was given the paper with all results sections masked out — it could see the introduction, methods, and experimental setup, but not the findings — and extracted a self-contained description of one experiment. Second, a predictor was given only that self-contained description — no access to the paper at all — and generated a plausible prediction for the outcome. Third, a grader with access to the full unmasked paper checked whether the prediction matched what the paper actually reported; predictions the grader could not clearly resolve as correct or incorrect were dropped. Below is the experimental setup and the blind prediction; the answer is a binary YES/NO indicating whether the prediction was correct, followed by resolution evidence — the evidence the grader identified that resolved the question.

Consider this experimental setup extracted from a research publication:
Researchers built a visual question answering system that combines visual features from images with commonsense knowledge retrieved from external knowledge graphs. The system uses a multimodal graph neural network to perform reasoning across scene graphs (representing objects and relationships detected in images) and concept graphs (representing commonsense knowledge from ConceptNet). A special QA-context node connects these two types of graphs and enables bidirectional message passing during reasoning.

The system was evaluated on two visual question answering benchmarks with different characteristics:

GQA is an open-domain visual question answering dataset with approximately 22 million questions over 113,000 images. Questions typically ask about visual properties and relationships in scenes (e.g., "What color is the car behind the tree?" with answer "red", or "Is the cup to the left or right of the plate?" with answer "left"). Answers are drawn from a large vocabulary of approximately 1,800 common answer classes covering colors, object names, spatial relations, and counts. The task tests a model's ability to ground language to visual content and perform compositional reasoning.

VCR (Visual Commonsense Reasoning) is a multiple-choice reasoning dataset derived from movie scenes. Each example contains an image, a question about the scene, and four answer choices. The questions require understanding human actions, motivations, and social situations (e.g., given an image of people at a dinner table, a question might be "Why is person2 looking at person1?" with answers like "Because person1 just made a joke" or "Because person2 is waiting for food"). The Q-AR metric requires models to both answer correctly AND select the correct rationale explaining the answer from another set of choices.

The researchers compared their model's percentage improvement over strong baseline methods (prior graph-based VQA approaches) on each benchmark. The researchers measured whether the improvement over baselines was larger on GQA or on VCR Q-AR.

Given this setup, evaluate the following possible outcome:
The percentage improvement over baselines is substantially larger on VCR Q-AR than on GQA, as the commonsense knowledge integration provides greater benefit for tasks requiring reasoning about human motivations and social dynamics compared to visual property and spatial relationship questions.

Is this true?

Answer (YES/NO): NO